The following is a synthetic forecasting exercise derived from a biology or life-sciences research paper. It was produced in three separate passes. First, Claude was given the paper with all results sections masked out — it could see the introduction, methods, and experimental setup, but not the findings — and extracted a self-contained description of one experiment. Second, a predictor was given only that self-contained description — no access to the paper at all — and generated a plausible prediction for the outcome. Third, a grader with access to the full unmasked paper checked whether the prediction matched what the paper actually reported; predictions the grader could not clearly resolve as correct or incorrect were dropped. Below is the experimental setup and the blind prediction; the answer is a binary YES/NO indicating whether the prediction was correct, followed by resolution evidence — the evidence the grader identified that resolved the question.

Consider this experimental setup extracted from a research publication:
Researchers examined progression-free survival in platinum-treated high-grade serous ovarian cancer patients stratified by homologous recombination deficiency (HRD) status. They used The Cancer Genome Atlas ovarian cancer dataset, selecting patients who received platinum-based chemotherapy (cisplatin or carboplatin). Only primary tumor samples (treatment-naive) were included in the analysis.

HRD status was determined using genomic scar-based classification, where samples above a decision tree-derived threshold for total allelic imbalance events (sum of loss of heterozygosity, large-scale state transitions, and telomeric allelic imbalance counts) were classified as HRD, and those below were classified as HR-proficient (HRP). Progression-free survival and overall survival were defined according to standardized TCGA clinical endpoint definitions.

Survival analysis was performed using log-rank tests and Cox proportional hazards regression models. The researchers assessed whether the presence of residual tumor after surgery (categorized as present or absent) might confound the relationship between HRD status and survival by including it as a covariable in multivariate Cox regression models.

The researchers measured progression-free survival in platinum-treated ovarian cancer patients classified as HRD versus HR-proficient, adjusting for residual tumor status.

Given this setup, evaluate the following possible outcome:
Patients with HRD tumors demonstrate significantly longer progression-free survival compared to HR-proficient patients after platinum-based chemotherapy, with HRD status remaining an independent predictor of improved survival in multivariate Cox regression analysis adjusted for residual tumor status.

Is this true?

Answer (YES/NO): YES